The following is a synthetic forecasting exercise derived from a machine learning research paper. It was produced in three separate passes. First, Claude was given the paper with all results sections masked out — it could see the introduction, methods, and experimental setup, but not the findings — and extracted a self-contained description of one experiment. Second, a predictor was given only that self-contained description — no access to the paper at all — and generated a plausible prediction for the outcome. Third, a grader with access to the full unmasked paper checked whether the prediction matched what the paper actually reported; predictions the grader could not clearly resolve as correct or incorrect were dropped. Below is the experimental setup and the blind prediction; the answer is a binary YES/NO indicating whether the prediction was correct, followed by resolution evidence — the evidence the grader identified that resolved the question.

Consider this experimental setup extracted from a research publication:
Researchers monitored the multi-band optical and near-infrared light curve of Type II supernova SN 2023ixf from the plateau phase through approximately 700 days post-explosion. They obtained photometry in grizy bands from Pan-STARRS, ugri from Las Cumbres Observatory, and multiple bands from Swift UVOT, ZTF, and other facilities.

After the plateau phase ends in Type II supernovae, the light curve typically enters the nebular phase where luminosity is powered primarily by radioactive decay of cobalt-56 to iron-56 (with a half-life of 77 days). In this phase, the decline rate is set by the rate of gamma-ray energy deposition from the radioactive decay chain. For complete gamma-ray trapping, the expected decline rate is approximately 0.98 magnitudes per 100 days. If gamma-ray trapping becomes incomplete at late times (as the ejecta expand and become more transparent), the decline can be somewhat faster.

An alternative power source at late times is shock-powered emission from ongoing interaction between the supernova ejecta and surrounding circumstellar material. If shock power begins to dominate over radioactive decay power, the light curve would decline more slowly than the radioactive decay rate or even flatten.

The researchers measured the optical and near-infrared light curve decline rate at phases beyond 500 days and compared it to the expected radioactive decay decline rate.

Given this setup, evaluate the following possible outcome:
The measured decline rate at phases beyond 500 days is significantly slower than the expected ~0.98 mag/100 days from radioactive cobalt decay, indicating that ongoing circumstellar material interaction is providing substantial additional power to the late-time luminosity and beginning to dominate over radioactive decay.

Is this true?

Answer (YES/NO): YES